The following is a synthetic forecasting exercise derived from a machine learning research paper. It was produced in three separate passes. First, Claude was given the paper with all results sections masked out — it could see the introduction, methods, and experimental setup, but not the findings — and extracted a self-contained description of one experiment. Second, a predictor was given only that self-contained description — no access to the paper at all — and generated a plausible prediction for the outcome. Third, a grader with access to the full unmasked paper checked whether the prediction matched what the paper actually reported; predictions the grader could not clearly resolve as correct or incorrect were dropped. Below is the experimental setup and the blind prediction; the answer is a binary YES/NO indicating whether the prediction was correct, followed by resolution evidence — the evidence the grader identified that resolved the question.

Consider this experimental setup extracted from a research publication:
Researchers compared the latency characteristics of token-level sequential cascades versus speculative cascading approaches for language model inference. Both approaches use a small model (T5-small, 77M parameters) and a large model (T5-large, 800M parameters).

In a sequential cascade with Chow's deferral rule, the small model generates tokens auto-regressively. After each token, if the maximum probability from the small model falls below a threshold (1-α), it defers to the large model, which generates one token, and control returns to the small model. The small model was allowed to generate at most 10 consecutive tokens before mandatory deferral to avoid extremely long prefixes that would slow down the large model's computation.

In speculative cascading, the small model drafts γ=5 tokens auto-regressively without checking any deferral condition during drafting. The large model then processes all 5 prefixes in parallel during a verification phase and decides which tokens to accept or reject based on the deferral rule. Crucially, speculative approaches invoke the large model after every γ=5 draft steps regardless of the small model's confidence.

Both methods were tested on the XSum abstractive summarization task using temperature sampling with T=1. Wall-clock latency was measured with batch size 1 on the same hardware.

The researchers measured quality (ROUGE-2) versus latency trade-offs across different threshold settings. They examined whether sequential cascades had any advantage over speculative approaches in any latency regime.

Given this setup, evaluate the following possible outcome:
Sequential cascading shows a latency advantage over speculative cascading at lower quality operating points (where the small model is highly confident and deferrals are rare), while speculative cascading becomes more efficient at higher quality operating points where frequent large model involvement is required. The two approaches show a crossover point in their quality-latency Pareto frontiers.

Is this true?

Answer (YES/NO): YES